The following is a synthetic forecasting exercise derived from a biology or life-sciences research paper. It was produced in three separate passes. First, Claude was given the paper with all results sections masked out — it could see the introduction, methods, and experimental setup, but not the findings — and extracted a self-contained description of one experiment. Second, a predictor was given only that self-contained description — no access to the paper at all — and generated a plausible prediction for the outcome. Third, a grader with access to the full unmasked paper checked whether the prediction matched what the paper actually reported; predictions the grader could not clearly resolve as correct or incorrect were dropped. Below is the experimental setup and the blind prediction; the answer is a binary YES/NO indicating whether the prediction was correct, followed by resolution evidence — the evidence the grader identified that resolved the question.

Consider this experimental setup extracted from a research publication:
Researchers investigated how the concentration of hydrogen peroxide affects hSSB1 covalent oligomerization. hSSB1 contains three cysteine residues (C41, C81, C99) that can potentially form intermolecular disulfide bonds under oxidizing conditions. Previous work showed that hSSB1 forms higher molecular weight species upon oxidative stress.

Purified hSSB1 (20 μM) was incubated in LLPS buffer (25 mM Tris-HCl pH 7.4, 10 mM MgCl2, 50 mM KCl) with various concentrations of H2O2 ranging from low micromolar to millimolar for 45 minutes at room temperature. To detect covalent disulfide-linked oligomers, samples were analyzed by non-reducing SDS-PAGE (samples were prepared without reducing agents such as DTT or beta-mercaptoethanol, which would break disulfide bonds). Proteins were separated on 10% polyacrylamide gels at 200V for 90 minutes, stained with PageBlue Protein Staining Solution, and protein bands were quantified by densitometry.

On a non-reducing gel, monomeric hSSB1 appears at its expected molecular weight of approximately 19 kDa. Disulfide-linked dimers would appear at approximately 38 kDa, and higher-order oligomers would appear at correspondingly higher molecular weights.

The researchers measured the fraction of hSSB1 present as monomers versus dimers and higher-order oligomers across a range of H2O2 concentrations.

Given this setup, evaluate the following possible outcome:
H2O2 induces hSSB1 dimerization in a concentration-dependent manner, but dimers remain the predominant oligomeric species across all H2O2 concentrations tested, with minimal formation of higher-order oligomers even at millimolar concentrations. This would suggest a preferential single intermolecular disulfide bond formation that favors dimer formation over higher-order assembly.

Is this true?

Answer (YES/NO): YES